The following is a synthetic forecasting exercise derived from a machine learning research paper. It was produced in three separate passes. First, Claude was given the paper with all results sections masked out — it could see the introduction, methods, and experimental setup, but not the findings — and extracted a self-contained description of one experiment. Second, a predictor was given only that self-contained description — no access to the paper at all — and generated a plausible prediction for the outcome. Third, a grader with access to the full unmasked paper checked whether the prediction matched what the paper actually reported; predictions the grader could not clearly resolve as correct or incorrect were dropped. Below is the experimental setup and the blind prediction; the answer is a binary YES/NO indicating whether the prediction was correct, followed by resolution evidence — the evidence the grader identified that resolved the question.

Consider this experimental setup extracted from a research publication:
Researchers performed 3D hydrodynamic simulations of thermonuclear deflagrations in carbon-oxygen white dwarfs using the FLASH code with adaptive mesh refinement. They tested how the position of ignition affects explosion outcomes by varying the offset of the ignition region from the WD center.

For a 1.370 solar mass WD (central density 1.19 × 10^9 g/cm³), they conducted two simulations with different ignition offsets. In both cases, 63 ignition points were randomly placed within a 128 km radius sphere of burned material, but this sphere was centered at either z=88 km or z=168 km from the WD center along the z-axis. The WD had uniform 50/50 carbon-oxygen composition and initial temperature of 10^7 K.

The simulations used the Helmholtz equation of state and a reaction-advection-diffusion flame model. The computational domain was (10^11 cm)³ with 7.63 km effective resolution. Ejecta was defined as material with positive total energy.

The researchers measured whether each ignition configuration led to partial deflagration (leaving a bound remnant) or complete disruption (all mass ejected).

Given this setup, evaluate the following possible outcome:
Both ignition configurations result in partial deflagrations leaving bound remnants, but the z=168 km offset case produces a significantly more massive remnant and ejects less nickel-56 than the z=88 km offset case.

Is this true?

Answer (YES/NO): NO